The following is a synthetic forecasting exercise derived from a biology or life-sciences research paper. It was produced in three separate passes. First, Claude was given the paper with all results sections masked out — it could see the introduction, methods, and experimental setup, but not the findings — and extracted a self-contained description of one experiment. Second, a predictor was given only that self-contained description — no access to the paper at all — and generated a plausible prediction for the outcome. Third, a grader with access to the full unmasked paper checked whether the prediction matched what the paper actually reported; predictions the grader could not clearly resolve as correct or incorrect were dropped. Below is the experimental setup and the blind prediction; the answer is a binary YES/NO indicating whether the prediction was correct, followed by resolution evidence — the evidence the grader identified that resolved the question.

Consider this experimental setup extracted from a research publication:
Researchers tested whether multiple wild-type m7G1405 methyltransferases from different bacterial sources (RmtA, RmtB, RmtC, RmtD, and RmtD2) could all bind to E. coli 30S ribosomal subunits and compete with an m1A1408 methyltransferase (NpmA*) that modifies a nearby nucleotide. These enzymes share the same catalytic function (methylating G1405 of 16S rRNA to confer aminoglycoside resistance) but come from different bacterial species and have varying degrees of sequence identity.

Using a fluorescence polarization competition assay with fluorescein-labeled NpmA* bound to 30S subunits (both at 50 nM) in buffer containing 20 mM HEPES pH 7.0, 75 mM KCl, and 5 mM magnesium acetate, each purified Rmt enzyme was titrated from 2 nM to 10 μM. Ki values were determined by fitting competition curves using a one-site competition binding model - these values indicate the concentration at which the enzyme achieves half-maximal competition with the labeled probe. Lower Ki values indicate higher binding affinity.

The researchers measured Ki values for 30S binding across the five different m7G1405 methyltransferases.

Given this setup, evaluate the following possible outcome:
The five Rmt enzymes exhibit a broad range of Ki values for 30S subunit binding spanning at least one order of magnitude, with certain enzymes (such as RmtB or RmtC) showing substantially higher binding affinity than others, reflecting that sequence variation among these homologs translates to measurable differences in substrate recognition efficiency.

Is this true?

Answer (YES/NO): NO